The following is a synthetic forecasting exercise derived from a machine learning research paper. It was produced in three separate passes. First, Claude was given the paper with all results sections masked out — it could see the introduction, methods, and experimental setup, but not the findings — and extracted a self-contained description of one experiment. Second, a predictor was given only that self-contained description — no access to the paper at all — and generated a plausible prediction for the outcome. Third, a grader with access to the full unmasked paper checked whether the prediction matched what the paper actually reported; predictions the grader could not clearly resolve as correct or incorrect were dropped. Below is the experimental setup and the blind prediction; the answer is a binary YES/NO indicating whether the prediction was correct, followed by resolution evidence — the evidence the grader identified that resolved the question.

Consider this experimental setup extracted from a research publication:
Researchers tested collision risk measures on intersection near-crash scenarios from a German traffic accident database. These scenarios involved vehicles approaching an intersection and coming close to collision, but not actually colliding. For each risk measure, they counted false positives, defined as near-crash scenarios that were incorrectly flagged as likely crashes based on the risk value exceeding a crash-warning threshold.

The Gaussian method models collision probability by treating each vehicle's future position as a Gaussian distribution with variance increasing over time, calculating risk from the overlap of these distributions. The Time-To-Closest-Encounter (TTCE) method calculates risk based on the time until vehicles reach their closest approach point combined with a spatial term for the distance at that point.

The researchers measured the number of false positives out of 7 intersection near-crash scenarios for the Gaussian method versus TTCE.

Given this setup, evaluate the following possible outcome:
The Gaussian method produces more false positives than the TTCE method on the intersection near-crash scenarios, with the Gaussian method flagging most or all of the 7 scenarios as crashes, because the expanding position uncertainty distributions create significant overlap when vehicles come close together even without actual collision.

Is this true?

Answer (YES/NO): YES